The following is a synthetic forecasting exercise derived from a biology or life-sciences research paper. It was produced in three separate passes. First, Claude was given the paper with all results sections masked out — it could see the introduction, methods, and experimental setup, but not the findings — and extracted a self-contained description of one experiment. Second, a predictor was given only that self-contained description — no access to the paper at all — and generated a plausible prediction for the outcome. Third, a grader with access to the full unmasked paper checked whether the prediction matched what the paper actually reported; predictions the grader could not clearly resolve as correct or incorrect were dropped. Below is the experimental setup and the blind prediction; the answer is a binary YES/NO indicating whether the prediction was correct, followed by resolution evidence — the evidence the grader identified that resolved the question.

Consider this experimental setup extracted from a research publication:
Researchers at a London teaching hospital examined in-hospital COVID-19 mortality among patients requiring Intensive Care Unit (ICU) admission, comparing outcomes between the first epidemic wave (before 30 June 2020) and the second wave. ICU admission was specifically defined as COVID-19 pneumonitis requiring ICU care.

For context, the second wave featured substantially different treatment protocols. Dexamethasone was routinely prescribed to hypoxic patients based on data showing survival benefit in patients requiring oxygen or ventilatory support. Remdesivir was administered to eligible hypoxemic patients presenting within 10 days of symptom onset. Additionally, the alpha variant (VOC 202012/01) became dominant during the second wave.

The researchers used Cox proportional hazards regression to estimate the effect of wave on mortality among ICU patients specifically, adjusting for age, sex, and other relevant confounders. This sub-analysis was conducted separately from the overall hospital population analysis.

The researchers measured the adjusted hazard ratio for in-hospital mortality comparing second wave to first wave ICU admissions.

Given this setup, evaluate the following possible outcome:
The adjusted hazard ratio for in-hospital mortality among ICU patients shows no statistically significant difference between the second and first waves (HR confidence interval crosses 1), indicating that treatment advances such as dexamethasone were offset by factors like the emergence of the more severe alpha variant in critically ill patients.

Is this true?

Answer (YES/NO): NO